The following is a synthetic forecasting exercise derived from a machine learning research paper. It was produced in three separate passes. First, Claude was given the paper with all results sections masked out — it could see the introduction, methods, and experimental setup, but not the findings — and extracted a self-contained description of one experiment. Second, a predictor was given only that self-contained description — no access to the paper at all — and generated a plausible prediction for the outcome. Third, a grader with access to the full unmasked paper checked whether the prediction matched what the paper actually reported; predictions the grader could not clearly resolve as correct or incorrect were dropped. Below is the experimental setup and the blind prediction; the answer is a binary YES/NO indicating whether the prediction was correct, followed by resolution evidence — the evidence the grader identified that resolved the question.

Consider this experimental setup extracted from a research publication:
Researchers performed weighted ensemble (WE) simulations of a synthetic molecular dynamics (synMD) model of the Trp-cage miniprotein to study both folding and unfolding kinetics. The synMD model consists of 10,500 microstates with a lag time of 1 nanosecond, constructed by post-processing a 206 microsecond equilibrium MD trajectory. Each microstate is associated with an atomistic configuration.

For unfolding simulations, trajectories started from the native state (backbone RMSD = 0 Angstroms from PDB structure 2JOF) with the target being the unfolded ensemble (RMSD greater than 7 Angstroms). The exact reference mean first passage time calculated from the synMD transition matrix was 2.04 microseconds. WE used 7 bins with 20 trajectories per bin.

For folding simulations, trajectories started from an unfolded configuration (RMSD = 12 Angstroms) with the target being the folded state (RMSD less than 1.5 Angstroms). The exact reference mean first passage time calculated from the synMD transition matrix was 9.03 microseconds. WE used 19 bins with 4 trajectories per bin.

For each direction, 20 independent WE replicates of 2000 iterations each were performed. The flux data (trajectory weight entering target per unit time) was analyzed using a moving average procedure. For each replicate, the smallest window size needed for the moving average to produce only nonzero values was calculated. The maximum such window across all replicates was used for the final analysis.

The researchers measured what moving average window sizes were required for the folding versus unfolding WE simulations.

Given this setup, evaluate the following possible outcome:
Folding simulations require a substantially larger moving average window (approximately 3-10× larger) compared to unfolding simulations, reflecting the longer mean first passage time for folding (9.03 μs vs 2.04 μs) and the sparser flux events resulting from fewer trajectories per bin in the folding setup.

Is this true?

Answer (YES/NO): NO